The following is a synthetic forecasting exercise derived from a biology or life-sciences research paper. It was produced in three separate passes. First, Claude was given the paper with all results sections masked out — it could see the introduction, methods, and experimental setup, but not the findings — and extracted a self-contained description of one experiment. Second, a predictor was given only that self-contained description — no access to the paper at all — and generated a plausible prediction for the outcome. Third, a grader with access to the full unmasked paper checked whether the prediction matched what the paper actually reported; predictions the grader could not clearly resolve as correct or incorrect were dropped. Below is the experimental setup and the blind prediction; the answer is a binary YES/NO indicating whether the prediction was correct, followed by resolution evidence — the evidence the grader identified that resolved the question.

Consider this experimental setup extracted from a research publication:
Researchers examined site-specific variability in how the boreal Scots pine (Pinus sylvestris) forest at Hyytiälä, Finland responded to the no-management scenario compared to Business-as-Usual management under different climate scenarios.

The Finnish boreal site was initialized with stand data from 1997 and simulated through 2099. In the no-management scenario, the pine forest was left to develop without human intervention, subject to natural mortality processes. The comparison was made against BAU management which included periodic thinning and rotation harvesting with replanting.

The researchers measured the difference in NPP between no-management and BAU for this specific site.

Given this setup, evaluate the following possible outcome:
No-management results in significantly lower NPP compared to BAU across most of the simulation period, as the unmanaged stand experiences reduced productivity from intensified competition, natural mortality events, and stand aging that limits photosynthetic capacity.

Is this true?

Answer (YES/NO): NO